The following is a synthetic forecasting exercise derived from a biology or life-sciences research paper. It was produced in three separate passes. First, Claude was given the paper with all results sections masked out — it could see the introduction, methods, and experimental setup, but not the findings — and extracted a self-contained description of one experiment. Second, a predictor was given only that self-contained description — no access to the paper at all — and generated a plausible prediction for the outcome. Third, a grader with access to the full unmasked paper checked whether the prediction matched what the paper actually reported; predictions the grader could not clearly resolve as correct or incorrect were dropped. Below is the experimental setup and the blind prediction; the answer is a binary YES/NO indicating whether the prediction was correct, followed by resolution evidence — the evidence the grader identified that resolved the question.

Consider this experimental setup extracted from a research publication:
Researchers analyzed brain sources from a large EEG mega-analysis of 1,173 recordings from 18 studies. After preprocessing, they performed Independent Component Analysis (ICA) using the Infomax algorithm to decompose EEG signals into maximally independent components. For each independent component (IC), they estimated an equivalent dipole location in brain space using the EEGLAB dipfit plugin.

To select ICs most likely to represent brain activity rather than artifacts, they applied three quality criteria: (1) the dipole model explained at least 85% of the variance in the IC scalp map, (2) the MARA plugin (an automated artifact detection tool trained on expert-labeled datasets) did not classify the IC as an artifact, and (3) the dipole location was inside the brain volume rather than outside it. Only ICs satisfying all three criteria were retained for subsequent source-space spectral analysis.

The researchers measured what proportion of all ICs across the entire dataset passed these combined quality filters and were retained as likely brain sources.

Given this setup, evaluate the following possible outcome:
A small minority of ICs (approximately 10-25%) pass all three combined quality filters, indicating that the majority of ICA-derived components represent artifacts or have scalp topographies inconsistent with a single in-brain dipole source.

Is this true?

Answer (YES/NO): NO